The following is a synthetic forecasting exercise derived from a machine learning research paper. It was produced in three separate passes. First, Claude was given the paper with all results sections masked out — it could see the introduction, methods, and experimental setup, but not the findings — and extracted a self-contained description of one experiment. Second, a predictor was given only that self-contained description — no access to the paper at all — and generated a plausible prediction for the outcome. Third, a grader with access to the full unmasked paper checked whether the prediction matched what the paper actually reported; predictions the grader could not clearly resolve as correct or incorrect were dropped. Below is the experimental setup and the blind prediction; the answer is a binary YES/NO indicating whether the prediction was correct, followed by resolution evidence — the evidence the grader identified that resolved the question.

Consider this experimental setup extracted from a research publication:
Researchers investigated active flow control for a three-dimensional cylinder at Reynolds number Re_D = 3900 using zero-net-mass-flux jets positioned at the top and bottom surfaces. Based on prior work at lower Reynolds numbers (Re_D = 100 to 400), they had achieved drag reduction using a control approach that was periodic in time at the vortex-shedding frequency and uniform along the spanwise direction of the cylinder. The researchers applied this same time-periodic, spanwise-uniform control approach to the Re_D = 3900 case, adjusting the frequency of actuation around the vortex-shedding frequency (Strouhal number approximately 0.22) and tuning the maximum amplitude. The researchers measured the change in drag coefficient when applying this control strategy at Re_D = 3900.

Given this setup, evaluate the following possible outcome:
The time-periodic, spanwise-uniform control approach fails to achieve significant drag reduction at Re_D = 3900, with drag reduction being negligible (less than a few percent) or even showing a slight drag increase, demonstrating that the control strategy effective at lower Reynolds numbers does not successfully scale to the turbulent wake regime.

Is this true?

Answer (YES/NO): NO